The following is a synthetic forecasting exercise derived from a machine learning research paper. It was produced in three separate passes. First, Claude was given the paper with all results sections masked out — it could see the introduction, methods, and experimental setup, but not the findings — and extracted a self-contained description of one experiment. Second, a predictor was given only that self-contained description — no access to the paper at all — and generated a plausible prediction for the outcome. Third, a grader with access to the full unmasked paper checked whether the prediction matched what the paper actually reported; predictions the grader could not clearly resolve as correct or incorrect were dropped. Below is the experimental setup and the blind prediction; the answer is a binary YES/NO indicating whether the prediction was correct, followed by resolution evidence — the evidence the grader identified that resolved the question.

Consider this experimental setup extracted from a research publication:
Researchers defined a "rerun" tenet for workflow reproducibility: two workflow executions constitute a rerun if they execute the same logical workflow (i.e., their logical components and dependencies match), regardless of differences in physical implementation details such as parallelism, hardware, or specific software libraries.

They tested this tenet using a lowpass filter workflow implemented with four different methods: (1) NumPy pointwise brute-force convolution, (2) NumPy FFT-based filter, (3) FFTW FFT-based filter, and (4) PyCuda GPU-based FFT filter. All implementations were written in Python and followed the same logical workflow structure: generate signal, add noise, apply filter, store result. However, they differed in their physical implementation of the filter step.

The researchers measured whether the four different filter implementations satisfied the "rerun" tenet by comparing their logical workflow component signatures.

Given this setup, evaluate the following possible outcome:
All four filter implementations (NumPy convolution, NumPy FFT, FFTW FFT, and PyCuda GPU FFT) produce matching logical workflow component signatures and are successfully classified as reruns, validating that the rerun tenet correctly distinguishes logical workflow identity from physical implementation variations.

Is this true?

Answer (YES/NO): YES